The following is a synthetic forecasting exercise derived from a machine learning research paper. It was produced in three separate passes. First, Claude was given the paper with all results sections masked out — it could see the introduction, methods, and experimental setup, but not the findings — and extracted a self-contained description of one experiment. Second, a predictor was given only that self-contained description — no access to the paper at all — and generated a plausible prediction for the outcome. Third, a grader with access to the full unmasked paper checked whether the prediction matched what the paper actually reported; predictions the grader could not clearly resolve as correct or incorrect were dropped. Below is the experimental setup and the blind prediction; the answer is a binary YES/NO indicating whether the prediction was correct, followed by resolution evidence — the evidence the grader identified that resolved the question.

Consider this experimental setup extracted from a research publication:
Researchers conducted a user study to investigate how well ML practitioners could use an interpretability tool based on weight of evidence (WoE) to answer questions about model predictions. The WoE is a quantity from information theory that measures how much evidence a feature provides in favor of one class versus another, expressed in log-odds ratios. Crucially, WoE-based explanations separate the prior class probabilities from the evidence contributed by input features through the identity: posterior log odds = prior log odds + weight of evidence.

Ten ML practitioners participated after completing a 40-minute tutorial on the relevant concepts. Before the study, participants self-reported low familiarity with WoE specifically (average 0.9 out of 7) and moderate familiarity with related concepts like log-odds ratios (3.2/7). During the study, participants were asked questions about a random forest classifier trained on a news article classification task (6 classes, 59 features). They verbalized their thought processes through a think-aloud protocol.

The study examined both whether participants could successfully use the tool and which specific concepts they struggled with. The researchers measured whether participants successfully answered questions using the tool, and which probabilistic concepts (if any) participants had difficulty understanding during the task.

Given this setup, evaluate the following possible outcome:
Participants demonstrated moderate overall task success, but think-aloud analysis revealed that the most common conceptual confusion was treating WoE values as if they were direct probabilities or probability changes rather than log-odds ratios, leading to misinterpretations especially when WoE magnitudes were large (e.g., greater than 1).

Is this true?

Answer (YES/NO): NO